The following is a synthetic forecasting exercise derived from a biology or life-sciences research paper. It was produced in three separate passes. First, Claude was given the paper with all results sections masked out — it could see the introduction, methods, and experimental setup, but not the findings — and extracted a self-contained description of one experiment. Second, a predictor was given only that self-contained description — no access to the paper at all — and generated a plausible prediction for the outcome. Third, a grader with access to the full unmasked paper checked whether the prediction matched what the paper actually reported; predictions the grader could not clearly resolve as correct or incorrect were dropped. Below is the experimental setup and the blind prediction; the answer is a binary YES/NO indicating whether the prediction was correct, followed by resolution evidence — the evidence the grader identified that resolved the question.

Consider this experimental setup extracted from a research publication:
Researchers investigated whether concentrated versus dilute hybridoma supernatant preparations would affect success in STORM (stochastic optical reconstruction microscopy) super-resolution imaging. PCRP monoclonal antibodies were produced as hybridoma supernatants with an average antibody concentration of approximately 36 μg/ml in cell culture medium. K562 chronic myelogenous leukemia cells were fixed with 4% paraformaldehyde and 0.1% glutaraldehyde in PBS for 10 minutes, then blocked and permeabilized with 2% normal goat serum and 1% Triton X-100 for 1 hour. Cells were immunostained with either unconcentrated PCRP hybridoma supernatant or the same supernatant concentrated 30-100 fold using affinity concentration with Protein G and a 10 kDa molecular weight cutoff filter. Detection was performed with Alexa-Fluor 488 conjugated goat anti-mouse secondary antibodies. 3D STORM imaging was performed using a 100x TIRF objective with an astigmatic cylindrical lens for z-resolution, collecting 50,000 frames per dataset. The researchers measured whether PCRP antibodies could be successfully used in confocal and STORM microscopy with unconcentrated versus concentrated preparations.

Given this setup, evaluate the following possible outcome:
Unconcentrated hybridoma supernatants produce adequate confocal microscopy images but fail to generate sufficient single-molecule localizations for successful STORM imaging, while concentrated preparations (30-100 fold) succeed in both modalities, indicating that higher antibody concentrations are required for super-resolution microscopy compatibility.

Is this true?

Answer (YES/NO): NO